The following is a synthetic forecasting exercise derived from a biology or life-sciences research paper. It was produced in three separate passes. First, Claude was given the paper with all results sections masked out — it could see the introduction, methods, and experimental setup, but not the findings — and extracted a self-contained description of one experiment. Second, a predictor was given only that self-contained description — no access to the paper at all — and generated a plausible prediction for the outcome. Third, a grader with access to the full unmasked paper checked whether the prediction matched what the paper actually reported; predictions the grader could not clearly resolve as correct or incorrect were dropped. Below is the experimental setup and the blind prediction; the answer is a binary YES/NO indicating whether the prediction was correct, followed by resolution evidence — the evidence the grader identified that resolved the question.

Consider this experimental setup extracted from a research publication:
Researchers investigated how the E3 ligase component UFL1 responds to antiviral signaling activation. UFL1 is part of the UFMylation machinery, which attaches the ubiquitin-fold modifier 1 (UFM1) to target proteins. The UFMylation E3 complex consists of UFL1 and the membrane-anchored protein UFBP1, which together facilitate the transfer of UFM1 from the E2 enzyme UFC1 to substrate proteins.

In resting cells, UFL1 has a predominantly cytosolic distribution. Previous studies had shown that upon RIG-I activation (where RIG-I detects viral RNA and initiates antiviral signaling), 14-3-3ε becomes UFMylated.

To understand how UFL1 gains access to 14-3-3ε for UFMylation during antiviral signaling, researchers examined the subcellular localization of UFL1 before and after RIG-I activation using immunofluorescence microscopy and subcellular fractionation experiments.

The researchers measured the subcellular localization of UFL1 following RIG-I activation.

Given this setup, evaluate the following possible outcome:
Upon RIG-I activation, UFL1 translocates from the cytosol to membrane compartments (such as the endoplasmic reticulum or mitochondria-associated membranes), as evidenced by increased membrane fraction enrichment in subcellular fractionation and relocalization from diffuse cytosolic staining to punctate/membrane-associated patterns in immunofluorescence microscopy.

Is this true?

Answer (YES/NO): YES